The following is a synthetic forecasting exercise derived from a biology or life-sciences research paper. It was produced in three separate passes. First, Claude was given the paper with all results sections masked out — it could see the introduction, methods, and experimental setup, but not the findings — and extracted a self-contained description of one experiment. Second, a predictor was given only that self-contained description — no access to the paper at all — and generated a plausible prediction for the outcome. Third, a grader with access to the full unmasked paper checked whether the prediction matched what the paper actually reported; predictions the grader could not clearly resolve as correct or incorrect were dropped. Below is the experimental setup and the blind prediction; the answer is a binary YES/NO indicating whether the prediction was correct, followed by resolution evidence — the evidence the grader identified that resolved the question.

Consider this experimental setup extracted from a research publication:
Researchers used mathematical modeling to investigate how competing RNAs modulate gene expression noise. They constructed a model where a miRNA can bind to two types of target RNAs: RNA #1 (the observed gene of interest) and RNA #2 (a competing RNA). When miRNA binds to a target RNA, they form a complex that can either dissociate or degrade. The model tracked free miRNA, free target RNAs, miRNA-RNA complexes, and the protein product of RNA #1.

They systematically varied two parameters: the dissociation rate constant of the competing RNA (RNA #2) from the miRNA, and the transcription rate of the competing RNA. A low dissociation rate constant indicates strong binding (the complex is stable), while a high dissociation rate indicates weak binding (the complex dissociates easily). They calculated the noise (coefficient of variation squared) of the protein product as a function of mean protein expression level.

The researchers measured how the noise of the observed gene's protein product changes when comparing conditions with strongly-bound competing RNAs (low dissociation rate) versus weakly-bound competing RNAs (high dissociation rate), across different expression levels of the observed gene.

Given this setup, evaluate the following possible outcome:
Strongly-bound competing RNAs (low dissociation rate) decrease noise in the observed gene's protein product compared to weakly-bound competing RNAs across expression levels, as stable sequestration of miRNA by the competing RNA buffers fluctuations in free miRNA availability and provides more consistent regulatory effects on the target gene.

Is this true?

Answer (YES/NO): NO